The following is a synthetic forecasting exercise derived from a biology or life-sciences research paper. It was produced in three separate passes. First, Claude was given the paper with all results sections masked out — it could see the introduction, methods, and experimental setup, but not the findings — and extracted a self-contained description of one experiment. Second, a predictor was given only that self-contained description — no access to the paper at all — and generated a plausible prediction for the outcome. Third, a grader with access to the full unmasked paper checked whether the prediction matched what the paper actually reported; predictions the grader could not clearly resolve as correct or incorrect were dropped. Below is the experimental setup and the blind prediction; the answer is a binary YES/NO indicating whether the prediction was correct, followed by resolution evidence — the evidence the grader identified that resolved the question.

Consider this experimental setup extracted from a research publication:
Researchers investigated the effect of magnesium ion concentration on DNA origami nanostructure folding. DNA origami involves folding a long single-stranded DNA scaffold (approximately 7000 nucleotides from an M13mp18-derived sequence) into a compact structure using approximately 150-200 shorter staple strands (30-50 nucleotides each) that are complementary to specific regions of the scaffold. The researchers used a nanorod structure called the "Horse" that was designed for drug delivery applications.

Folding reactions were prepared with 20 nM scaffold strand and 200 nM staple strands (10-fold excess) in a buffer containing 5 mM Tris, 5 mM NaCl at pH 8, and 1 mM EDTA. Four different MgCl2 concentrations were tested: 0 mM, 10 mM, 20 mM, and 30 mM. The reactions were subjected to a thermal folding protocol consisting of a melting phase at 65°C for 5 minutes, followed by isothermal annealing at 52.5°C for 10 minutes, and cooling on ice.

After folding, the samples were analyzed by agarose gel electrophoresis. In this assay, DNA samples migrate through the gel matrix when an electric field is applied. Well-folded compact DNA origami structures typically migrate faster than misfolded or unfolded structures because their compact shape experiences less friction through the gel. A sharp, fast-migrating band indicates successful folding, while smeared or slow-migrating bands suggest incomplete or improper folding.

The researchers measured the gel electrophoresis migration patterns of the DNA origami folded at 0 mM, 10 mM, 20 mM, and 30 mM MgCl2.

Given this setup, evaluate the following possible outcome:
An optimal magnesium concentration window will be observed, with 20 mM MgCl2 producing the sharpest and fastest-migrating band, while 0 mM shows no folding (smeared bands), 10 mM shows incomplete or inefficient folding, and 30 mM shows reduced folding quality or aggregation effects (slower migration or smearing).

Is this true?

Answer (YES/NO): YES